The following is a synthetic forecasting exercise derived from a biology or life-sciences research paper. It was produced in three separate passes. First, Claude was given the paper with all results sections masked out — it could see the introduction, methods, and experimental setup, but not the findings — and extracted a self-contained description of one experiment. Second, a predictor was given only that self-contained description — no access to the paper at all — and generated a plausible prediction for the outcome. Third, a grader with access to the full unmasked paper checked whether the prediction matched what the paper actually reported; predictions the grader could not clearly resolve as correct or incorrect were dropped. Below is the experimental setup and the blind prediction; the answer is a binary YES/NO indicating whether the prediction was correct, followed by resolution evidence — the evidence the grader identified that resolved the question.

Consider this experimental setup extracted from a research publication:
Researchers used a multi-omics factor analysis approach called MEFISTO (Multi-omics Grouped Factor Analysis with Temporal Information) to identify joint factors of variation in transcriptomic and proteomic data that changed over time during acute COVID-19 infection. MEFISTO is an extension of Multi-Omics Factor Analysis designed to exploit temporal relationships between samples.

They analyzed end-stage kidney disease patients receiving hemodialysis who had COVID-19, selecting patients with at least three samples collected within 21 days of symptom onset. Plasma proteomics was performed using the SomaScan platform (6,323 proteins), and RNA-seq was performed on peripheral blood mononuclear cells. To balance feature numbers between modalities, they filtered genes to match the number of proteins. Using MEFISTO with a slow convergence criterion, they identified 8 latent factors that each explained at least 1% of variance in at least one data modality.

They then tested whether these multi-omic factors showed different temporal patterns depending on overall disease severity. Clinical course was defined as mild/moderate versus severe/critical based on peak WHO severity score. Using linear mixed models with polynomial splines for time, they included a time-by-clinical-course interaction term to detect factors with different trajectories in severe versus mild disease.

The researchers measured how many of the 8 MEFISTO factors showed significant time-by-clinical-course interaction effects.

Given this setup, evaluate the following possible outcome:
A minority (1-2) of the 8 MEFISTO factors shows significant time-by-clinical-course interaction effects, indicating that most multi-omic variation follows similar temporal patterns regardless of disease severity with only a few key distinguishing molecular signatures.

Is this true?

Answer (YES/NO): YES